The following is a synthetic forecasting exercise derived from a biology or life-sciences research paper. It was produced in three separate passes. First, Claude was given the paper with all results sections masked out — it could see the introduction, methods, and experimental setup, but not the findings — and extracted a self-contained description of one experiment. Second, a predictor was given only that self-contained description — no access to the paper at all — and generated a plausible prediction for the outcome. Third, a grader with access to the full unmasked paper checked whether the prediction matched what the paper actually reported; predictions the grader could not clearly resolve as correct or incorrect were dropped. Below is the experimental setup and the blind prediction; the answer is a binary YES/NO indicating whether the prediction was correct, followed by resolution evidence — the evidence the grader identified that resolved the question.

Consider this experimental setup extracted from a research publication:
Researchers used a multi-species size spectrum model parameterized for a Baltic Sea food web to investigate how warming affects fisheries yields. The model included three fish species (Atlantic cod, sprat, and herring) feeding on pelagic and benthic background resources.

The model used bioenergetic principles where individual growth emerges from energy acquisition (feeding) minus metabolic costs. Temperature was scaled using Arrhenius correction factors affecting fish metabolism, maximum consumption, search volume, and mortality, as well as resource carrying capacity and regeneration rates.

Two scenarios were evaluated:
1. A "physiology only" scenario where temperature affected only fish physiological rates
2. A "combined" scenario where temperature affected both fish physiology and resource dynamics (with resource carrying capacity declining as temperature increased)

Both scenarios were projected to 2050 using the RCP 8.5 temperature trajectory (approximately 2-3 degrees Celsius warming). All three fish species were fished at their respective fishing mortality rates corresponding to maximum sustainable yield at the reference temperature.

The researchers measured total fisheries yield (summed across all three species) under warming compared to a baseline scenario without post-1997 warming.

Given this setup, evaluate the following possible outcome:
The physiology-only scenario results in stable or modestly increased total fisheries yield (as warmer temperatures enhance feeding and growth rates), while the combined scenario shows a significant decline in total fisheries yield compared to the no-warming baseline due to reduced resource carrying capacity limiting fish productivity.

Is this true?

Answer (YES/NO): NO